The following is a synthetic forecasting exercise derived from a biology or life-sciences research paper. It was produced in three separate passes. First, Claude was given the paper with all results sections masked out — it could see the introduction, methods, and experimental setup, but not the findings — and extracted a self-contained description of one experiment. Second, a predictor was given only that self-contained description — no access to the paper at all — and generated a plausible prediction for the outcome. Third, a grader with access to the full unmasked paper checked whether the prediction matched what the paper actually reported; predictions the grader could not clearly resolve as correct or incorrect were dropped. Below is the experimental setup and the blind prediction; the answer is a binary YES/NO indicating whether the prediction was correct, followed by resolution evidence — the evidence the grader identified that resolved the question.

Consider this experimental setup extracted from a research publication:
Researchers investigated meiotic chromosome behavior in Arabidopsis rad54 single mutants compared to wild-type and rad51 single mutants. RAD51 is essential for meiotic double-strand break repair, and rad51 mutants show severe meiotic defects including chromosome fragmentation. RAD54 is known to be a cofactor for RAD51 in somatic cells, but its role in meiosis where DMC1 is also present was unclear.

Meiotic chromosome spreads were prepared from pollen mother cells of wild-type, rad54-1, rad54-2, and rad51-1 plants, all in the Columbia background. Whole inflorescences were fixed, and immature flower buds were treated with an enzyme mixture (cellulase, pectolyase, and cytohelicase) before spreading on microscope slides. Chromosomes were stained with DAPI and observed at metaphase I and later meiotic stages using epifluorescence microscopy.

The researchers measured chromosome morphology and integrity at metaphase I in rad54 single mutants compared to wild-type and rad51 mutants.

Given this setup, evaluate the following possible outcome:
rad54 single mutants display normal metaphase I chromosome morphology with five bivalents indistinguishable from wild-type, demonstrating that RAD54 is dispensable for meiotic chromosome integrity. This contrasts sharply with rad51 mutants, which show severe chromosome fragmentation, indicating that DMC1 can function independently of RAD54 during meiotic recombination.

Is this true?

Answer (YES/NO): YES